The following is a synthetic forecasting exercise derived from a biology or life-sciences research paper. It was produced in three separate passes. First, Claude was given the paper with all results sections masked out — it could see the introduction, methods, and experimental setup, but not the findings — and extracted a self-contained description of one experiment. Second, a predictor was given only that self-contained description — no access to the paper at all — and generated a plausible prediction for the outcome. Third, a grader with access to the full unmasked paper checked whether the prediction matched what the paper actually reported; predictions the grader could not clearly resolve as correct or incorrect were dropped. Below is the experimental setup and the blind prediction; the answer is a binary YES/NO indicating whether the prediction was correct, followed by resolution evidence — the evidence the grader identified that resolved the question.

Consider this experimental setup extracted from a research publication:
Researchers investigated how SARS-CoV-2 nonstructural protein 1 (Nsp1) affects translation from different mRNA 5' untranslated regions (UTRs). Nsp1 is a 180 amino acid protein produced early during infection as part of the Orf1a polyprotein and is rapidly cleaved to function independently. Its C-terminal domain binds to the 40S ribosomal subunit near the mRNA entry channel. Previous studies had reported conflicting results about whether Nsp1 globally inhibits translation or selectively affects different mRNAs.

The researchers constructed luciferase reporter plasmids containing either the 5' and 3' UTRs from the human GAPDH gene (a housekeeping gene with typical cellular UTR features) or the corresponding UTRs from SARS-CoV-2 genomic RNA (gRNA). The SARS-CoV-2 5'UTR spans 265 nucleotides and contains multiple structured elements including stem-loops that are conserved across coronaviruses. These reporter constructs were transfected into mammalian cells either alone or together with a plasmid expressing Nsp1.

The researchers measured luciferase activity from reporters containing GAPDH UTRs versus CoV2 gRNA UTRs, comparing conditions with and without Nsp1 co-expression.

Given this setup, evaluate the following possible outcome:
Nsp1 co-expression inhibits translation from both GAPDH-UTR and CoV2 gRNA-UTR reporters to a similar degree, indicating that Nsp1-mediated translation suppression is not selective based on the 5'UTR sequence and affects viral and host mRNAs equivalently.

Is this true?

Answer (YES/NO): NO